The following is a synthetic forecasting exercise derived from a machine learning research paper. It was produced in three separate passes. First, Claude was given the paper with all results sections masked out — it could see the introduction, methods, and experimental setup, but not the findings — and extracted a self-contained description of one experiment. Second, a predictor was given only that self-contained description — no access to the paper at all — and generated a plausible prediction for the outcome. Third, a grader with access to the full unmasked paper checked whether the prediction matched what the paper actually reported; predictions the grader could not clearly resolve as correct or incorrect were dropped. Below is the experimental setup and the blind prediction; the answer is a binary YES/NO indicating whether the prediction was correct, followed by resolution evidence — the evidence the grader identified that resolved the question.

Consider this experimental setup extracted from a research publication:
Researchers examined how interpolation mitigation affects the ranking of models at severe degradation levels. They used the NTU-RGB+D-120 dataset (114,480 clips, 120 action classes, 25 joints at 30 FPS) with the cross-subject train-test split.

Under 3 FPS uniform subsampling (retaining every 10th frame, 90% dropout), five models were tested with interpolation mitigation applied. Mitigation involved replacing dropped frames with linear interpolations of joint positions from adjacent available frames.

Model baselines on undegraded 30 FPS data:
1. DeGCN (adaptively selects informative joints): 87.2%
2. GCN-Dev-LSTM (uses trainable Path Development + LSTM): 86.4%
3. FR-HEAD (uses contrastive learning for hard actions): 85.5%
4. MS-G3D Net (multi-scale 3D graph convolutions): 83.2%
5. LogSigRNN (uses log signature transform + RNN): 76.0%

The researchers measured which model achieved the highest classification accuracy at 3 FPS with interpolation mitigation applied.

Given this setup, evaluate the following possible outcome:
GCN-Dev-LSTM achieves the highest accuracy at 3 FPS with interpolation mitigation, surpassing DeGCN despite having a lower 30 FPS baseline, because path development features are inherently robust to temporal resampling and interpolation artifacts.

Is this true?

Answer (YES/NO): NO